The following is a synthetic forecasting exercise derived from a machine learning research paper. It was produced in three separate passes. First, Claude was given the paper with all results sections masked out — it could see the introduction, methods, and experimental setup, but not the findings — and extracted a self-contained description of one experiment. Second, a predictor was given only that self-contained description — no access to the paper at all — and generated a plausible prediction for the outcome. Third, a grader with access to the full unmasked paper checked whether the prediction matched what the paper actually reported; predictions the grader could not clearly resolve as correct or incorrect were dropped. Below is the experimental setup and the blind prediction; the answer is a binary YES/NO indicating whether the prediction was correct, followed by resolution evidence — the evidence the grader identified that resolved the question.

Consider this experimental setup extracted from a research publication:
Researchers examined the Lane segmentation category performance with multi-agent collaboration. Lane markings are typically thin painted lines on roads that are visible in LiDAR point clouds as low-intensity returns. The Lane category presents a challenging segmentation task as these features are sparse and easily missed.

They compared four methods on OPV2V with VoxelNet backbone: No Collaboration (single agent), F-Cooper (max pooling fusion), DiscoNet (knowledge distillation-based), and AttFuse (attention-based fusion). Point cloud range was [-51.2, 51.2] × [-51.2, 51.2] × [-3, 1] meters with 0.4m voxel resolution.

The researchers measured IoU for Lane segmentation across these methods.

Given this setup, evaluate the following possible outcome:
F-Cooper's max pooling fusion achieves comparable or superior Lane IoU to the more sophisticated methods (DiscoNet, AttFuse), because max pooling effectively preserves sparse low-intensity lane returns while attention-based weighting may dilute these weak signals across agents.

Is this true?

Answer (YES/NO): NO